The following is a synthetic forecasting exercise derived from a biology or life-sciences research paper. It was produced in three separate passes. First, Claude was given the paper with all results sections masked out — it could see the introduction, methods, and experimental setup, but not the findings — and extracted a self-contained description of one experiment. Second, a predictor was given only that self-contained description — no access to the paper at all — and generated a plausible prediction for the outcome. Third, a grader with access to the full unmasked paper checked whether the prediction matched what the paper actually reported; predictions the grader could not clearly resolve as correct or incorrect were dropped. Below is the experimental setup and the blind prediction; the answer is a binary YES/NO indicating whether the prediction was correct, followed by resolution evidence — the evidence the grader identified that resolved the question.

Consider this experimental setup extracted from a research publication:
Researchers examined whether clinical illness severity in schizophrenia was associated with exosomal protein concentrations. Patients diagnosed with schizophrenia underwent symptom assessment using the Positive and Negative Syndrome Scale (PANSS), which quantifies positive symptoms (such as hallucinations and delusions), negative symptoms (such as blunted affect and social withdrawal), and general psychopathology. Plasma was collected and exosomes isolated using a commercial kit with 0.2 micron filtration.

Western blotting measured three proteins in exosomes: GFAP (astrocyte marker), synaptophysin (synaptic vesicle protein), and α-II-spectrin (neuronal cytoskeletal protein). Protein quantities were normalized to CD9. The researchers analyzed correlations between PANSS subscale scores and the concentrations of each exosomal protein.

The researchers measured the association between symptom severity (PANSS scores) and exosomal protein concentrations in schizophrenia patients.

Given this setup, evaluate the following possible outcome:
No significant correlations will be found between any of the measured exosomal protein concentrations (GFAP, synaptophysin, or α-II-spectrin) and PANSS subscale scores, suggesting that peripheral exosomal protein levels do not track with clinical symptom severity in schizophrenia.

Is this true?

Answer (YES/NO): YES